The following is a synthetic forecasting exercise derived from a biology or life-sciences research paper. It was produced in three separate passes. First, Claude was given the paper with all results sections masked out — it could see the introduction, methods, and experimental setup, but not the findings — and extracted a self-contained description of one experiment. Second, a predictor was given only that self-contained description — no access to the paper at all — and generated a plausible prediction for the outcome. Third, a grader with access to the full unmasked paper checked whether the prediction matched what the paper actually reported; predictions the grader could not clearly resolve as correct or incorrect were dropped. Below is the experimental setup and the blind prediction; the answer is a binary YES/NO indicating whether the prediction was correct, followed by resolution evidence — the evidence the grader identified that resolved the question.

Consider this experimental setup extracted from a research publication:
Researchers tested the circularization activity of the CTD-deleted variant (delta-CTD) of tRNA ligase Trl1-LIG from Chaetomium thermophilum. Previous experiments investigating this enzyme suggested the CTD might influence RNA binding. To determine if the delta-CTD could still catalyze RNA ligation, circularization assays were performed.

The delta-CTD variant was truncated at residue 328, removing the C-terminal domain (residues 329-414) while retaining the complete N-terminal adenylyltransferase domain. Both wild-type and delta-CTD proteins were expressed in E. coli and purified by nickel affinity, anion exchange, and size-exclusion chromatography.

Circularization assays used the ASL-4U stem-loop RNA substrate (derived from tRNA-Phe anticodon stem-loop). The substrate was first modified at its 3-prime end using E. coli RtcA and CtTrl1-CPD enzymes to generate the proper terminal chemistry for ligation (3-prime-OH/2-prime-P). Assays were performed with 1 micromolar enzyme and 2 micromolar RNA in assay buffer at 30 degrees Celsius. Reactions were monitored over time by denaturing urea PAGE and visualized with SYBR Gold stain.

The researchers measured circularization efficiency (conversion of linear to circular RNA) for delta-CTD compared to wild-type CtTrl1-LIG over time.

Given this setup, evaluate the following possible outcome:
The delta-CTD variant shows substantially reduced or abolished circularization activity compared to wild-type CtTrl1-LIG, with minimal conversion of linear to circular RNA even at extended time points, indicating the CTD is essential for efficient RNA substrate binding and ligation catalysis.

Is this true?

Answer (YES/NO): YES